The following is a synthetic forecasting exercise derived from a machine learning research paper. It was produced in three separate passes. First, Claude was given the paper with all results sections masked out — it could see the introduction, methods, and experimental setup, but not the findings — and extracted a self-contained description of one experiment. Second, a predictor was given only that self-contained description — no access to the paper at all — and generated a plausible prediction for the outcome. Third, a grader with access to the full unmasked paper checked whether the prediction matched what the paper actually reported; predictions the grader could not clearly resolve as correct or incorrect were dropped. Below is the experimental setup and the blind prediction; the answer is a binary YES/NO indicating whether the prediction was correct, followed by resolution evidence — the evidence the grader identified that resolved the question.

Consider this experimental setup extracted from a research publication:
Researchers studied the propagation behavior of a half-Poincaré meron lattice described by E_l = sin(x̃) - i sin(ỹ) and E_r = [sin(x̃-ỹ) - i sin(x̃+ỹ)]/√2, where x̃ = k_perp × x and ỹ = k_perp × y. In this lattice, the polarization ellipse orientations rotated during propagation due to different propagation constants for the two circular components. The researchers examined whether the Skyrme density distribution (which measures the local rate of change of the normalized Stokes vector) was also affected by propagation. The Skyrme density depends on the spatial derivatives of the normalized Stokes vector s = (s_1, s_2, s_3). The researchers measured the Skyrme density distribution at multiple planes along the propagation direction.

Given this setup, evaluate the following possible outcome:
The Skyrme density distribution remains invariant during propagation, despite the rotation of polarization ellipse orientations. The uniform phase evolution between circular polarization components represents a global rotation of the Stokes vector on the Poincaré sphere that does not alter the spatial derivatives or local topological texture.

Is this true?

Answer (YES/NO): YES